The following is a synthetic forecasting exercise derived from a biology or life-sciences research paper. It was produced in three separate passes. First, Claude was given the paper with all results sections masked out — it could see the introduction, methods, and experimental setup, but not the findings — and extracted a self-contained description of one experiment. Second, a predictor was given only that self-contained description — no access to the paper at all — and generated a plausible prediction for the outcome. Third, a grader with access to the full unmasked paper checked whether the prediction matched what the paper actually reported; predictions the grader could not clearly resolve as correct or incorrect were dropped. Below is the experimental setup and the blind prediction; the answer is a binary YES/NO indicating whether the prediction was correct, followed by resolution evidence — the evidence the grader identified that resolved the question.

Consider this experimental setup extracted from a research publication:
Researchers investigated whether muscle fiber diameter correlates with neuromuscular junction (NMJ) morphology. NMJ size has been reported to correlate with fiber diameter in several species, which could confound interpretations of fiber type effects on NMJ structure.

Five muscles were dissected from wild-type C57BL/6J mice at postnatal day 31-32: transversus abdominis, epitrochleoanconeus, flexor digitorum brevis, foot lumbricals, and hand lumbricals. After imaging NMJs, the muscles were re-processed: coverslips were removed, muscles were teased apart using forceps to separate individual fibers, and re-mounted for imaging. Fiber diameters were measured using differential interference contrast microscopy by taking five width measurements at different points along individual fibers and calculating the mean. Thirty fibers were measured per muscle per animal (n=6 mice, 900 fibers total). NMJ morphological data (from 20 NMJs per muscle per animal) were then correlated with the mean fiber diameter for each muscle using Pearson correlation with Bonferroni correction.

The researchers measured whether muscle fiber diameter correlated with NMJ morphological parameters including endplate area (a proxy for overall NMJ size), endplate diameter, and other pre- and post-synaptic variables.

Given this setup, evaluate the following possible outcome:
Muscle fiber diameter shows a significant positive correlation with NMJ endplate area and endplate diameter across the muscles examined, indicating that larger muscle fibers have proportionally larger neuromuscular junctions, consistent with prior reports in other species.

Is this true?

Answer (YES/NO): NO